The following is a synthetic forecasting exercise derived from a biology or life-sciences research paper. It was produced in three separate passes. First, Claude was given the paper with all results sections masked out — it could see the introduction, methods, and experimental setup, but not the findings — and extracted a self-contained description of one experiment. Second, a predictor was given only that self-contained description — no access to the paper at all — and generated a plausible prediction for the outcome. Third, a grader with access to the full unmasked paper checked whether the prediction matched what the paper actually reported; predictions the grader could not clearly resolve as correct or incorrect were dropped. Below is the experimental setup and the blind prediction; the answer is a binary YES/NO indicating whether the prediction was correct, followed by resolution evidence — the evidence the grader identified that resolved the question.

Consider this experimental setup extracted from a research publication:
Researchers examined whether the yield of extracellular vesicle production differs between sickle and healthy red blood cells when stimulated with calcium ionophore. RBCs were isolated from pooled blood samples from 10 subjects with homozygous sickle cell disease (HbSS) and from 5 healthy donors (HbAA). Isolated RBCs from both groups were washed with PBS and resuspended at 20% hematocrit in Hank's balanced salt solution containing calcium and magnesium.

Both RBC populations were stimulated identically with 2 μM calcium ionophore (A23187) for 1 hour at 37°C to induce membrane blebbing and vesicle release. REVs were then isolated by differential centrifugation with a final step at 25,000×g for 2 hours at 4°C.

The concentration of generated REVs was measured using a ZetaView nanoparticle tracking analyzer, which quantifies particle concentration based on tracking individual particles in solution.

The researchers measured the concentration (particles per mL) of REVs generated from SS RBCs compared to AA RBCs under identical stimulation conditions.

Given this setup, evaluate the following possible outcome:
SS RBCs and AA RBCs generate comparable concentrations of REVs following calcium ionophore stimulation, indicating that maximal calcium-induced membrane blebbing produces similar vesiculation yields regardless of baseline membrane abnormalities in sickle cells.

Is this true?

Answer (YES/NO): NO